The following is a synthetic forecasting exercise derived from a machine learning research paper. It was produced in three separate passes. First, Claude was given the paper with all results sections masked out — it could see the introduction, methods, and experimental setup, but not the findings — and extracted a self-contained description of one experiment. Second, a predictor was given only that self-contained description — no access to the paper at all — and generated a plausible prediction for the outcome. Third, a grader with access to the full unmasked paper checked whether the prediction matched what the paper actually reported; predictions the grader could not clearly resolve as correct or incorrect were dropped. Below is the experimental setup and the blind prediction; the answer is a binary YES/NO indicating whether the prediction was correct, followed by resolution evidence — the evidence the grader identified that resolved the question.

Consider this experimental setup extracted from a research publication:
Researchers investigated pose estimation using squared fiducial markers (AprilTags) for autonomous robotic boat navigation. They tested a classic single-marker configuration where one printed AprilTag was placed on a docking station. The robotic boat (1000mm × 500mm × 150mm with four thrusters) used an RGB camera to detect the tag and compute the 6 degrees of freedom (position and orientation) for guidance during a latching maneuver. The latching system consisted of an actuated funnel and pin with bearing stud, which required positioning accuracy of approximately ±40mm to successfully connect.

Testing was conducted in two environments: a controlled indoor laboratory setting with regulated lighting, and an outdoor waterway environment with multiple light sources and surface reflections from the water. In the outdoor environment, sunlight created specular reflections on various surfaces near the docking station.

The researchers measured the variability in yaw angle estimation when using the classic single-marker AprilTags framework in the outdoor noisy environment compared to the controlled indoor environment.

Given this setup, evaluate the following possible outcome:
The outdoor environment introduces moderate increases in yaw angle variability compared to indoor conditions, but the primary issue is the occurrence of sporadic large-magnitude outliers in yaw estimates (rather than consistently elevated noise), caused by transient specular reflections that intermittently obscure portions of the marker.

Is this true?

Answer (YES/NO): NO